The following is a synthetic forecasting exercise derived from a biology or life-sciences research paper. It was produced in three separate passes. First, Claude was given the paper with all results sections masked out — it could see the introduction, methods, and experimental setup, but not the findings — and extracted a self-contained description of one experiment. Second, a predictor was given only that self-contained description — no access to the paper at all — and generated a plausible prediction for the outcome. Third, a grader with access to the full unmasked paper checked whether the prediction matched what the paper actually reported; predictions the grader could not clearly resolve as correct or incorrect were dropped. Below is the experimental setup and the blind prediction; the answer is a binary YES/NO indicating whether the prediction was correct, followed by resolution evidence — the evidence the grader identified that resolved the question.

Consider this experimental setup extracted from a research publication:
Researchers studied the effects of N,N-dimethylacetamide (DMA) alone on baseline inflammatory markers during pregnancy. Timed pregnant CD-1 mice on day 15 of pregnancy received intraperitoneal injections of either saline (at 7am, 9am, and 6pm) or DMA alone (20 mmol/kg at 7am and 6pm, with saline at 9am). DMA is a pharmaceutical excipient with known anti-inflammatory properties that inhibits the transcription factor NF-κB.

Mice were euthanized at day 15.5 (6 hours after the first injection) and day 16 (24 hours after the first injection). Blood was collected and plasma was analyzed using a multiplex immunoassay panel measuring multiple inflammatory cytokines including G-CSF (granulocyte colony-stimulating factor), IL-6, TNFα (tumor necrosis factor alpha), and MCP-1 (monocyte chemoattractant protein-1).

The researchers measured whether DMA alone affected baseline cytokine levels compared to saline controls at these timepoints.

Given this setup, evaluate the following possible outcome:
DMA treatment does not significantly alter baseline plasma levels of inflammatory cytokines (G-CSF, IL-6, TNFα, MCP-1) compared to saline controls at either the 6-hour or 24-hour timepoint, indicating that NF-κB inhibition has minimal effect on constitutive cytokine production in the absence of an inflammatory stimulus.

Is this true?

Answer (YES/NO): YES